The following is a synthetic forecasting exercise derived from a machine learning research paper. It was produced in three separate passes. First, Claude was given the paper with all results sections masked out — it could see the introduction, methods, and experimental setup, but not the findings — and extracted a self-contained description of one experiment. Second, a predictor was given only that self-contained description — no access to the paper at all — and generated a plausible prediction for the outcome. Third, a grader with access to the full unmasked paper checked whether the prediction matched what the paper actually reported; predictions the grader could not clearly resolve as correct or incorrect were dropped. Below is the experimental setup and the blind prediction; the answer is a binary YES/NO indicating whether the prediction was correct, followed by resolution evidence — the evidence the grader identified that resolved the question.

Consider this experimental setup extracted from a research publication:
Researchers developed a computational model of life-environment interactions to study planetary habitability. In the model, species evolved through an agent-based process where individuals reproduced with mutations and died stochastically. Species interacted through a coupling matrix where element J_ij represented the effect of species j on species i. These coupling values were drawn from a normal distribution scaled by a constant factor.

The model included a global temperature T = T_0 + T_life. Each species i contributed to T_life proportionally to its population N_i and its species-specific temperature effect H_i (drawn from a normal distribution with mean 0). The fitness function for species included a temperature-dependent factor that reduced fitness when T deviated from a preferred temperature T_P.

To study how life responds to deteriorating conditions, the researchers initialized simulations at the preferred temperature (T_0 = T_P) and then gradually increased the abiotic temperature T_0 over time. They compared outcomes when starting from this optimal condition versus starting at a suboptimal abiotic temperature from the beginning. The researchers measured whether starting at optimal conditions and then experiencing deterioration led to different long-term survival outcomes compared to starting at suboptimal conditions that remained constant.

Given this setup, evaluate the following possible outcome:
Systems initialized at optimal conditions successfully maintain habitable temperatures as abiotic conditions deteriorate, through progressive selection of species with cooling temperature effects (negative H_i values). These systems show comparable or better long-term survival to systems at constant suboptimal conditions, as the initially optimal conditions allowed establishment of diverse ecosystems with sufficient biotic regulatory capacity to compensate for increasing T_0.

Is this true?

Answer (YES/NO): YES